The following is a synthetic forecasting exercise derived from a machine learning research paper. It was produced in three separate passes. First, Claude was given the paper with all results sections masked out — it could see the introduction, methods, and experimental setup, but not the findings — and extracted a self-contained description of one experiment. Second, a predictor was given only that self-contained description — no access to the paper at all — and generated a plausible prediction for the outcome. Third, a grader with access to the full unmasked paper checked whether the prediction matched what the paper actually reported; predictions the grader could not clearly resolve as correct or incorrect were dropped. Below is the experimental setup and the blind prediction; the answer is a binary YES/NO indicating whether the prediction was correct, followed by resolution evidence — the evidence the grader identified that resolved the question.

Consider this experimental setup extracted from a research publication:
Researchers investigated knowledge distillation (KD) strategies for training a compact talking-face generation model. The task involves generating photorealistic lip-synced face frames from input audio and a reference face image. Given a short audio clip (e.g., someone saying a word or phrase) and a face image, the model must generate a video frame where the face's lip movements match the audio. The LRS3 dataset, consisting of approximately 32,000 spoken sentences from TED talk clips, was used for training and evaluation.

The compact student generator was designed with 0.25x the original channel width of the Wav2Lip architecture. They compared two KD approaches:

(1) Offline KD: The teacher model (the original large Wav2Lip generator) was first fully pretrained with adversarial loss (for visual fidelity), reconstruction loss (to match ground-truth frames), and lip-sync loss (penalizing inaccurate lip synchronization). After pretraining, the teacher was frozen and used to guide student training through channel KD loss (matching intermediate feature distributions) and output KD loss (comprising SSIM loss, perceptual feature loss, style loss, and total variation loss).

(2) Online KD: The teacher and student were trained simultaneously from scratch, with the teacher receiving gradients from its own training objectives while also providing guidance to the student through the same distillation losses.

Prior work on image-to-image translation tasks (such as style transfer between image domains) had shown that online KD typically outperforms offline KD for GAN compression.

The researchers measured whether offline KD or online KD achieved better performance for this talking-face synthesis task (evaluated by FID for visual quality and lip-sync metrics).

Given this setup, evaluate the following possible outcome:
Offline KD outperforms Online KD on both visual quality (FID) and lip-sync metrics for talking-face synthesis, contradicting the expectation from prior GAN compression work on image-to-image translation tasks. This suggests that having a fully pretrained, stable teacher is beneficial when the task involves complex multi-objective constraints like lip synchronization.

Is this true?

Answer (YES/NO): NO